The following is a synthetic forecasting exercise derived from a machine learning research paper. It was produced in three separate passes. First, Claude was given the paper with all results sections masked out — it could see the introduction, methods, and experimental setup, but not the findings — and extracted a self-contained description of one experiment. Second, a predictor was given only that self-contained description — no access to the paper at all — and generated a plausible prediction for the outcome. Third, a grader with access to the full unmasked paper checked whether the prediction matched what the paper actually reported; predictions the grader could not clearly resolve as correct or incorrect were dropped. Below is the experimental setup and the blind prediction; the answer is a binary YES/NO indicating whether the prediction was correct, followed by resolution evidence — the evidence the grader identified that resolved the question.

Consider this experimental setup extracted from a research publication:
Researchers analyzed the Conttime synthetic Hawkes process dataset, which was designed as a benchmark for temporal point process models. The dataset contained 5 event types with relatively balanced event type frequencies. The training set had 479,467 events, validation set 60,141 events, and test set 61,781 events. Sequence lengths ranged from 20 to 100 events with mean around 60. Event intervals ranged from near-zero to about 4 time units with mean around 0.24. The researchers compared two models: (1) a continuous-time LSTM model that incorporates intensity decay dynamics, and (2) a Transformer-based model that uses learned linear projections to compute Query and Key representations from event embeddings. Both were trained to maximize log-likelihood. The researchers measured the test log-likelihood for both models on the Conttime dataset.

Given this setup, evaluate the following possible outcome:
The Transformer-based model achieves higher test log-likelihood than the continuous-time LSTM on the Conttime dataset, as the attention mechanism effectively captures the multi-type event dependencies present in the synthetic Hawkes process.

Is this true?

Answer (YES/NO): NO